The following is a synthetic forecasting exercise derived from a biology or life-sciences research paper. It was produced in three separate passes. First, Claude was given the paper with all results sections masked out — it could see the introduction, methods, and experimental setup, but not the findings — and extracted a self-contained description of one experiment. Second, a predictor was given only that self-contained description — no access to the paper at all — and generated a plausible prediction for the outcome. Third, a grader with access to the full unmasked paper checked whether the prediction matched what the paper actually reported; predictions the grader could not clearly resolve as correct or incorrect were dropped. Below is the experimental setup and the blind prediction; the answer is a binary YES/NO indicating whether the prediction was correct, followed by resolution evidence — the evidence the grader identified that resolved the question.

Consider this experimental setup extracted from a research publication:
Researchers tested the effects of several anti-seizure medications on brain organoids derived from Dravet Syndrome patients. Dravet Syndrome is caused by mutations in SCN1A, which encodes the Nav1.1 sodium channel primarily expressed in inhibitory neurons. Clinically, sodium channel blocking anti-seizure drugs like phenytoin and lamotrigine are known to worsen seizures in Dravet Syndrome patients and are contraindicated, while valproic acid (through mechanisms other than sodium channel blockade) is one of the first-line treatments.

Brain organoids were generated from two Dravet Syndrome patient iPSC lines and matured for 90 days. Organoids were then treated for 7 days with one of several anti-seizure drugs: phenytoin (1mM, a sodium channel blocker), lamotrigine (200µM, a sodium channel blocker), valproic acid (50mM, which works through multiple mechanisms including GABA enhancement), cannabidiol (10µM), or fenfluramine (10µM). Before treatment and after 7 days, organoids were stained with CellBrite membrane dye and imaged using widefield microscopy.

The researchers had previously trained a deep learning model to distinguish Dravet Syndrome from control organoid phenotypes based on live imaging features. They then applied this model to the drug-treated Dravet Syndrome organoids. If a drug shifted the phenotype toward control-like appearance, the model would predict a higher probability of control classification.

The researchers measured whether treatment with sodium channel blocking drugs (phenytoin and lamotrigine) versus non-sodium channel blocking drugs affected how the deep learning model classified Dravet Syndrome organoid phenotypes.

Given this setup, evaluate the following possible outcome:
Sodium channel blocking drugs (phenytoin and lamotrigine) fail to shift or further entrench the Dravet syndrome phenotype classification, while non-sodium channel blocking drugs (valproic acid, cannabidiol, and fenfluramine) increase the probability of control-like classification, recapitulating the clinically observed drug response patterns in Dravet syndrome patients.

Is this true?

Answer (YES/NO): NO